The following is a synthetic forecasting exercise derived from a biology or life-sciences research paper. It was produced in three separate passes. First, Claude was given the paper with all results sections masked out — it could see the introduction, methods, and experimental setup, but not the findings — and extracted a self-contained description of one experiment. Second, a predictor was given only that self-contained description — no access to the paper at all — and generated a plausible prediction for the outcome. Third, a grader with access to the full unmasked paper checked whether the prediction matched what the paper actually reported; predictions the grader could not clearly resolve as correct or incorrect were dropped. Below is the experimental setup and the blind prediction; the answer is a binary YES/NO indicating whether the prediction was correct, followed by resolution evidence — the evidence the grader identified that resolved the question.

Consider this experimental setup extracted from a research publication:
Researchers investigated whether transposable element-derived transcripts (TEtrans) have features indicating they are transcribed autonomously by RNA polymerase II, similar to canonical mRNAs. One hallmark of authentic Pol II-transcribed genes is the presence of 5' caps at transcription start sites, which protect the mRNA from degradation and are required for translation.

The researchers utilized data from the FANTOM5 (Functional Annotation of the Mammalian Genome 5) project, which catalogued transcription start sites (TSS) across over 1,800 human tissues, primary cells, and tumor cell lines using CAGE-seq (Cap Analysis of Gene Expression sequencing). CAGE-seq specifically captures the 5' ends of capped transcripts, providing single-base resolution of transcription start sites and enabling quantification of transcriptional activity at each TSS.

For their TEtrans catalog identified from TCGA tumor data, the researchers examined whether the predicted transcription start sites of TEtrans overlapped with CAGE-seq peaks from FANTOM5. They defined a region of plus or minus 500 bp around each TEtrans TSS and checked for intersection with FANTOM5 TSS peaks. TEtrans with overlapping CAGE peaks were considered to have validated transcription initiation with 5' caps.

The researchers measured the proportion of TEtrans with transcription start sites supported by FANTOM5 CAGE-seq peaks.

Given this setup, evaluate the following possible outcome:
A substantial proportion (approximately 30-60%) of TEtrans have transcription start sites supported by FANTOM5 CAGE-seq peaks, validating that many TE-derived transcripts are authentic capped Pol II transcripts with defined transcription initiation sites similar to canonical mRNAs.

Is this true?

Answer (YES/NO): NO